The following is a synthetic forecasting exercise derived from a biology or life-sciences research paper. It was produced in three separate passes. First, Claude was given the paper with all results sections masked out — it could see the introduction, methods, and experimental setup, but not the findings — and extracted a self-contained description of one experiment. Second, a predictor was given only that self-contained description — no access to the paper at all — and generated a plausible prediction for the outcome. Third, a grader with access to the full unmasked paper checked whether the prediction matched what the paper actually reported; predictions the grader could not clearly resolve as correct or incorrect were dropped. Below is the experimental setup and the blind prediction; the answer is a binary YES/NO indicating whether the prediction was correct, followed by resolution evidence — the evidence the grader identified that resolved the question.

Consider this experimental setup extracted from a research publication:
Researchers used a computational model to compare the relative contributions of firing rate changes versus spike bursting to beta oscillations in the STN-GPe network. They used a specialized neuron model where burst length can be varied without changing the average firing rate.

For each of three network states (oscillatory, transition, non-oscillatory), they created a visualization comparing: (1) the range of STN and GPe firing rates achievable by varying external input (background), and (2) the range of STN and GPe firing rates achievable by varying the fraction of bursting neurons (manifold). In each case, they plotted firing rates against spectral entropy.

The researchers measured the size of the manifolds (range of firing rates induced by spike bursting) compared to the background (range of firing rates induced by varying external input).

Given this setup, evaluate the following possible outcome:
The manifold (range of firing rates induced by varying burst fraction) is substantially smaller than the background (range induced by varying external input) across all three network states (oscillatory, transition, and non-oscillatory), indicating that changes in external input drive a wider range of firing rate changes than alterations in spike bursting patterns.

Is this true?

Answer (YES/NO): YES